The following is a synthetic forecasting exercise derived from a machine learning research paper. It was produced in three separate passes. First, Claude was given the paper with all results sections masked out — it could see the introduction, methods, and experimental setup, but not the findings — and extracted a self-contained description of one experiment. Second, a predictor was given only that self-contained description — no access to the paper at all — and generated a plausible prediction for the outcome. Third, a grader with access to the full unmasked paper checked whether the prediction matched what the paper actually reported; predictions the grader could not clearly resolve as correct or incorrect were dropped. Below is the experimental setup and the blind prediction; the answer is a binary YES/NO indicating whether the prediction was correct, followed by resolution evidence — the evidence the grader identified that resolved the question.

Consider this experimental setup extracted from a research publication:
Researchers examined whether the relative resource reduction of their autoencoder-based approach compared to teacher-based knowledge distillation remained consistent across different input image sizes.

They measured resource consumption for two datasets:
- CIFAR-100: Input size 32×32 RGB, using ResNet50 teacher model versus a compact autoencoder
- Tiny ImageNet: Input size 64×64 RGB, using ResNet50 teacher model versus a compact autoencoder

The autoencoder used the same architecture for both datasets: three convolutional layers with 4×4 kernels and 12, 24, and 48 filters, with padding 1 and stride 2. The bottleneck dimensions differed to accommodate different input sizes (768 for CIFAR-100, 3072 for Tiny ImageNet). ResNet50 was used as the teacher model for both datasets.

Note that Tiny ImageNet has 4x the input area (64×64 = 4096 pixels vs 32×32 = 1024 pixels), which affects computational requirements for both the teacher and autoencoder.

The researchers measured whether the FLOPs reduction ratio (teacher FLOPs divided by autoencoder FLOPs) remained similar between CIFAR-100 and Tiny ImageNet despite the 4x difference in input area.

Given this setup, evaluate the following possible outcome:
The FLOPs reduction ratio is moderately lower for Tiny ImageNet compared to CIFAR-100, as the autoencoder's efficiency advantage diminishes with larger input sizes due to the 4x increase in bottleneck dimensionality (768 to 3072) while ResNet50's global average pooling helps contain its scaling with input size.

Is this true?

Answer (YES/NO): NO